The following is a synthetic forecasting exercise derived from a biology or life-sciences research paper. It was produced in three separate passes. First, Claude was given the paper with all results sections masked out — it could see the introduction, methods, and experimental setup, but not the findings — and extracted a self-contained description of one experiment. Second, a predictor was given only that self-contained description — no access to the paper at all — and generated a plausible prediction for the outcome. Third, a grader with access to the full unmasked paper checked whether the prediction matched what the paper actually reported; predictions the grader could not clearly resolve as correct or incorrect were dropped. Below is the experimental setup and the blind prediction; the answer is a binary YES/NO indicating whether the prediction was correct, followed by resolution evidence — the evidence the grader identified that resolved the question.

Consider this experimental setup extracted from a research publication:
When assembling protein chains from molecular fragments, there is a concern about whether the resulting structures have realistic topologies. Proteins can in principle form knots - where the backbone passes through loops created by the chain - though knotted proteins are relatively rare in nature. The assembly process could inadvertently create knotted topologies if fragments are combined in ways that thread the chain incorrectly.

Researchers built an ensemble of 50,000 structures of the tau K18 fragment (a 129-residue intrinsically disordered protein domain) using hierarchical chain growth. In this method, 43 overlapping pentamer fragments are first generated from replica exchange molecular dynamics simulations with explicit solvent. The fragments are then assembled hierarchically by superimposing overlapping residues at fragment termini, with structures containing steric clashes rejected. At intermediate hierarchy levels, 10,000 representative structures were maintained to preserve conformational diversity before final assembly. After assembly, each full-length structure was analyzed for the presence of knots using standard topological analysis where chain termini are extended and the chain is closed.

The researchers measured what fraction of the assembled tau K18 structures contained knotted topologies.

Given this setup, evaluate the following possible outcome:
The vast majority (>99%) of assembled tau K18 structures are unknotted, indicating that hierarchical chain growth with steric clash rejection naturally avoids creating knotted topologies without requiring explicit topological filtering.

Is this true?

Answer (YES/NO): YES